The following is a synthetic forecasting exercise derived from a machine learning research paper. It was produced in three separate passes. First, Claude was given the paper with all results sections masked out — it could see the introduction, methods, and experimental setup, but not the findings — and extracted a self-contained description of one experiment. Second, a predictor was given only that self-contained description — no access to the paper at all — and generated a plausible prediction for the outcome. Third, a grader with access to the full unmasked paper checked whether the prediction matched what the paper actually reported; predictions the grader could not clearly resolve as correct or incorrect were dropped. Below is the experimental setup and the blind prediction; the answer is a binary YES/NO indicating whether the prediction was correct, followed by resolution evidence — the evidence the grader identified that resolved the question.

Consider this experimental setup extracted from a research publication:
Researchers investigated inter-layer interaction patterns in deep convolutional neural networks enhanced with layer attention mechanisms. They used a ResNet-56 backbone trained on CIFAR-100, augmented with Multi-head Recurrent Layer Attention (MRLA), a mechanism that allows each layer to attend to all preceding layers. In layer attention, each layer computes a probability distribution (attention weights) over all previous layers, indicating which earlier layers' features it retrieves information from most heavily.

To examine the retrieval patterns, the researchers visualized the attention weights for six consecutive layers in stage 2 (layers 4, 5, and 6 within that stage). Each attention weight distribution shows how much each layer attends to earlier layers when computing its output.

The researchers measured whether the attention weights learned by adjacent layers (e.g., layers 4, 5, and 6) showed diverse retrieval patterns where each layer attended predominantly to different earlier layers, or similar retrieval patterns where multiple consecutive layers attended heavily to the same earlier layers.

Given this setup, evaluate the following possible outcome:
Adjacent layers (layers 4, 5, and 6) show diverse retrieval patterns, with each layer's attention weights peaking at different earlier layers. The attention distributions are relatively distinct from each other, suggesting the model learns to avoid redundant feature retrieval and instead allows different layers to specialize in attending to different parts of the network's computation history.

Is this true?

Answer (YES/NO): NO